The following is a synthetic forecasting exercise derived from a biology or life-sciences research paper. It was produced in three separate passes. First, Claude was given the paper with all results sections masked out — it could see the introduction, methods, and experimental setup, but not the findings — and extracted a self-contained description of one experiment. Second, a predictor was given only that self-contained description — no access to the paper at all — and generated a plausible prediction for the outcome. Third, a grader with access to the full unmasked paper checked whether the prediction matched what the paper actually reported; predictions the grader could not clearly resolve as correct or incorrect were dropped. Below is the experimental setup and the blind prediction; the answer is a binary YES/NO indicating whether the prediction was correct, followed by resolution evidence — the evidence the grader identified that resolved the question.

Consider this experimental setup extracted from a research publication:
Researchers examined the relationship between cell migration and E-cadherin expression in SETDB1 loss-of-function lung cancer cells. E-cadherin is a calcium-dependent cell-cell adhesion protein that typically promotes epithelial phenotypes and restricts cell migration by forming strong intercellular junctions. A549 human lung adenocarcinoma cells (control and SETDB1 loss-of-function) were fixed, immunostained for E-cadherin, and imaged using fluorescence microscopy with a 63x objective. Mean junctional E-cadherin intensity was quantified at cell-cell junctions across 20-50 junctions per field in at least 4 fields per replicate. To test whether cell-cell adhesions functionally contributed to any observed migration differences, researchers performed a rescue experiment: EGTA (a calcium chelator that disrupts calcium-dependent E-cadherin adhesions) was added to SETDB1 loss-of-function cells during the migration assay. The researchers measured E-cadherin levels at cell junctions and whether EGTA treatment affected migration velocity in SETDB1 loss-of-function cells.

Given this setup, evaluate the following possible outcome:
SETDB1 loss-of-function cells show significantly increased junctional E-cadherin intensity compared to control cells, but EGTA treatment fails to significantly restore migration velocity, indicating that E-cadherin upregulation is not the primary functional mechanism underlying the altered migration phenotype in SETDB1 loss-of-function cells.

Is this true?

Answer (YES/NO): YES